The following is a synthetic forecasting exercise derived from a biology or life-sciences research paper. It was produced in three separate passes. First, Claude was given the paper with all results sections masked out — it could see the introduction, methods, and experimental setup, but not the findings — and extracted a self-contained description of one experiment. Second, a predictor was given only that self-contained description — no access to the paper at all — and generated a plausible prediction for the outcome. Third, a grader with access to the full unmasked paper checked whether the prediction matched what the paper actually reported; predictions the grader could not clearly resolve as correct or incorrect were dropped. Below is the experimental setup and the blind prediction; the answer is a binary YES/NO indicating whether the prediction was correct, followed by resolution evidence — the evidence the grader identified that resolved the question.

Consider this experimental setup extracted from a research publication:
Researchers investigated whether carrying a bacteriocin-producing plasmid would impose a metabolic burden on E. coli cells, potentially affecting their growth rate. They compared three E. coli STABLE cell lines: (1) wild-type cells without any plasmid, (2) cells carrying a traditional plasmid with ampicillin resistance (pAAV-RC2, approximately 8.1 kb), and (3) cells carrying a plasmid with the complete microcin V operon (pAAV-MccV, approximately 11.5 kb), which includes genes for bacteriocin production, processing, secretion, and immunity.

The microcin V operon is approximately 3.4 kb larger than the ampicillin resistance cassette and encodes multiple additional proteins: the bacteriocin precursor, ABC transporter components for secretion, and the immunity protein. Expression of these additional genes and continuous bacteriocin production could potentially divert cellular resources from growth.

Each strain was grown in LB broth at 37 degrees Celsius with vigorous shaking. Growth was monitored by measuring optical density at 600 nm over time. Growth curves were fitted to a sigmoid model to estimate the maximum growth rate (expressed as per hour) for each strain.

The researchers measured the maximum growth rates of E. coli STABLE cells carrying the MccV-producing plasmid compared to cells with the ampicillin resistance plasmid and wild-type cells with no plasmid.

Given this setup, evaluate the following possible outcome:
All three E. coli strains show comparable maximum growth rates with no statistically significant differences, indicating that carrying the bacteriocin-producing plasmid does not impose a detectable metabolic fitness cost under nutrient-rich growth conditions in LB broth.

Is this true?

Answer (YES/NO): NO